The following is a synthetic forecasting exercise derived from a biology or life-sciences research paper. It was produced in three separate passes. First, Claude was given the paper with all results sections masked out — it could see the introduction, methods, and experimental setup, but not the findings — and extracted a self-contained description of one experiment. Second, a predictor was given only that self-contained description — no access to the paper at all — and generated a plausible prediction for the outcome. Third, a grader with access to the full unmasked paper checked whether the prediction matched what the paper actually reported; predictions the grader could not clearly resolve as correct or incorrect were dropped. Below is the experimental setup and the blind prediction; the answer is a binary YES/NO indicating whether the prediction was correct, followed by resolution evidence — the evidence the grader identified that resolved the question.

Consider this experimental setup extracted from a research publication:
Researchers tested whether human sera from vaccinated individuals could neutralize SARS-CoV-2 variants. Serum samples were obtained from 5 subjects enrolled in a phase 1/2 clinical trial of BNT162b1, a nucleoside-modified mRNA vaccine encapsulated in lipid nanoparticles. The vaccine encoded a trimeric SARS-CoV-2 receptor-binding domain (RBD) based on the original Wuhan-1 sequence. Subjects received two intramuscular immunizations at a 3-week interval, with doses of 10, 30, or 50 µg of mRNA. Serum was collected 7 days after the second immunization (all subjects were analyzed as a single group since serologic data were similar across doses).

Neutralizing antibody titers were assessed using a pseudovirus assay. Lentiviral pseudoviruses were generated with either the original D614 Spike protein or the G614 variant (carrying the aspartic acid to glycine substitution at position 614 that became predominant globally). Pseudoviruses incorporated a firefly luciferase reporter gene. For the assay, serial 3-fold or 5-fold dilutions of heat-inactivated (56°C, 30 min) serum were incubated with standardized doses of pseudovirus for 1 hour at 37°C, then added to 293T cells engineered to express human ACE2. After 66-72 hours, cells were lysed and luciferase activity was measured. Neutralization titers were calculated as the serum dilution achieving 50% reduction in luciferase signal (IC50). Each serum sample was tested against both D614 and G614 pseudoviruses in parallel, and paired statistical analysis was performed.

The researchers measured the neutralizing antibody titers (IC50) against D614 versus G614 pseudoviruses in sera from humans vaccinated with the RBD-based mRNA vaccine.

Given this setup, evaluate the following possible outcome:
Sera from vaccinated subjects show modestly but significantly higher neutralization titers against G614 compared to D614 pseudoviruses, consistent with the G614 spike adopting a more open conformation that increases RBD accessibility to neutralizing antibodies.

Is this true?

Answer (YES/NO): YES